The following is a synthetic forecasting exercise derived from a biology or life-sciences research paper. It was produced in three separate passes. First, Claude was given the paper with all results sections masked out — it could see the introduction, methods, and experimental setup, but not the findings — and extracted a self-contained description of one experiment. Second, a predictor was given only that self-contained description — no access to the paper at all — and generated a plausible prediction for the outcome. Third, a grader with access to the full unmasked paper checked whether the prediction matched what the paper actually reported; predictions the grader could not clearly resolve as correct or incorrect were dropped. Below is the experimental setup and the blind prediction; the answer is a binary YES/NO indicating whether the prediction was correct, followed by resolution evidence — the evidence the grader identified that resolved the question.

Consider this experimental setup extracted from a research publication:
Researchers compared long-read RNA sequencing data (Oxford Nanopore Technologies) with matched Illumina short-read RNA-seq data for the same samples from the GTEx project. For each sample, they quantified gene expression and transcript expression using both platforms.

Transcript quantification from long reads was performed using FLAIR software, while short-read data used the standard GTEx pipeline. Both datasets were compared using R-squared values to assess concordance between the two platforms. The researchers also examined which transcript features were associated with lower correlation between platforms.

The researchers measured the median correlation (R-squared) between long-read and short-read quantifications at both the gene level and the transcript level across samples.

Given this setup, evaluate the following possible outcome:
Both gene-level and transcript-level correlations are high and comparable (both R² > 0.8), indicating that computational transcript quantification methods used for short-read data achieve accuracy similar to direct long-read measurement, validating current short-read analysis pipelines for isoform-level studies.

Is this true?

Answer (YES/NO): NO